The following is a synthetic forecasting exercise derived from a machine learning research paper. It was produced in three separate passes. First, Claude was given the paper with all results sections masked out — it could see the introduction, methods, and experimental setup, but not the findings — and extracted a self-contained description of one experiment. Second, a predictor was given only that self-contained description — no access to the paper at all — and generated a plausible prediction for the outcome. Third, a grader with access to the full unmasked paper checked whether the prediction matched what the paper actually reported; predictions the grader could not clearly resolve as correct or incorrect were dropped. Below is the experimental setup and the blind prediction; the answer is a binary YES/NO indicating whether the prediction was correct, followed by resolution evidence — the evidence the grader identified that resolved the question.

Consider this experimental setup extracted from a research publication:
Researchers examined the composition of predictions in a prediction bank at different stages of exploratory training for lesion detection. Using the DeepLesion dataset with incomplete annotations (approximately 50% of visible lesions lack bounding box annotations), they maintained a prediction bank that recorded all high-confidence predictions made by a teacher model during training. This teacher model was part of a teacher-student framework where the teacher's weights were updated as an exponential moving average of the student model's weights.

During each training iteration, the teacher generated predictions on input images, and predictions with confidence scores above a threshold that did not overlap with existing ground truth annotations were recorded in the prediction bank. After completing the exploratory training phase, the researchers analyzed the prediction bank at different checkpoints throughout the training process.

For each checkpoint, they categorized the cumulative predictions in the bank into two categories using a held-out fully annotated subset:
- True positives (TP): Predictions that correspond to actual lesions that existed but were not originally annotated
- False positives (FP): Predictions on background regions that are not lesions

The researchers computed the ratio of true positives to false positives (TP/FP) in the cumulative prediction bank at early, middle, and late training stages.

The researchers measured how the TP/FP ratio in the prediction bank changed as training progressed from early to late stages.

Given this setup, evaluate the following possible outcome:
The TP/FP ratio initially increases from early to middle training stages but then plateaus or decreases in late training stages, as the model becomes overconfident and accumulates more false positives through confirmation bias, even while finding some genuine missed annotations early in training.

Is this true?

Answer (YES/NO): NO